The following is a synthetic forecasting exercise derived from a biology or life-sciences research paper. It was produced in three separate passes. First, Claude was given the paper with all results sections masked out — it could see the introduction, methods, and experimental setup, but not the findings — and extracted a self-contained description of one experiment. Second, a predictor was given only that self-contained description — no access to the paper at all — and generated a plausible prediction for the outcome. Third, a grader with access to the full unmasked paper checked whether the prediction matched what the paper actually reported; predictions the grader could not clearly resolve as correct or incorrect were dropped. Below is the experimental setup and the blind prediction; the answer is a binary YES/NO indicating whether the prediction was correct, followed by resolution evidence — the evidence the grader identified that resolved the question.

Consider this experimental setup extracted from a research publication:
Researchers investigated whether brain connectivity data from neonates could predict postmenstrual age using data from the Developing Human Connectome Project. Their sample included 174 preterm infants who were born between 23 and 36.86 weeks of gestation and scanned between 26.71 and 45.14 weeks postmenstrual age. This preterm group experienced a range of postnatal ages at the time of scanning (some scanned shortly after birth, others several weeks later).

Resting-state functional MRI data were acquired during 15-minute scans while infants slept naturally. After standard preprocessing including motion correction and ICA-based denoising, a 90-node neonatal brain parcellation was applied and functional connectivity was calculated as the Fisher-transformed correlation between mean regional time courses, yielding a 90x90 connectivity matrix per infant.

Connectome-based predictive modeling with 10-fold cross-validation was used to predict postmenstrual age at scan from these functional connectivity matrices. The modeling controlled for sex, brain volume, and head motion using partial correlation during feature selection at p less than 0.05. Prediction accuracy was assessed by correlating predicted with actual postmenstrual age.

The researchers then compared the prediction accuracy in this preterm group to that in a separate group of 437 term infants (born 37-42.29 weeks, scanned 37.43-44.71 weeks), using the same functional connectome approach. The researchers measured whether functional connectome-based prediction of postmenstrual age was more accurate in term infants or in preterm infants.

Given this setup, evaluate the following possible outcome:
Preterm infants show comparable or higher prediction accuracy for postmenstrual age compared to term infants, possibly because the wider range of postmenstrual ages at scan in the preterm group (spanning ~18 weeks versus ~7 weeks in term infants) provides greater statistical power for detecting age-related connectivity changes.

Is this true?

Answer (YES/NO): YES